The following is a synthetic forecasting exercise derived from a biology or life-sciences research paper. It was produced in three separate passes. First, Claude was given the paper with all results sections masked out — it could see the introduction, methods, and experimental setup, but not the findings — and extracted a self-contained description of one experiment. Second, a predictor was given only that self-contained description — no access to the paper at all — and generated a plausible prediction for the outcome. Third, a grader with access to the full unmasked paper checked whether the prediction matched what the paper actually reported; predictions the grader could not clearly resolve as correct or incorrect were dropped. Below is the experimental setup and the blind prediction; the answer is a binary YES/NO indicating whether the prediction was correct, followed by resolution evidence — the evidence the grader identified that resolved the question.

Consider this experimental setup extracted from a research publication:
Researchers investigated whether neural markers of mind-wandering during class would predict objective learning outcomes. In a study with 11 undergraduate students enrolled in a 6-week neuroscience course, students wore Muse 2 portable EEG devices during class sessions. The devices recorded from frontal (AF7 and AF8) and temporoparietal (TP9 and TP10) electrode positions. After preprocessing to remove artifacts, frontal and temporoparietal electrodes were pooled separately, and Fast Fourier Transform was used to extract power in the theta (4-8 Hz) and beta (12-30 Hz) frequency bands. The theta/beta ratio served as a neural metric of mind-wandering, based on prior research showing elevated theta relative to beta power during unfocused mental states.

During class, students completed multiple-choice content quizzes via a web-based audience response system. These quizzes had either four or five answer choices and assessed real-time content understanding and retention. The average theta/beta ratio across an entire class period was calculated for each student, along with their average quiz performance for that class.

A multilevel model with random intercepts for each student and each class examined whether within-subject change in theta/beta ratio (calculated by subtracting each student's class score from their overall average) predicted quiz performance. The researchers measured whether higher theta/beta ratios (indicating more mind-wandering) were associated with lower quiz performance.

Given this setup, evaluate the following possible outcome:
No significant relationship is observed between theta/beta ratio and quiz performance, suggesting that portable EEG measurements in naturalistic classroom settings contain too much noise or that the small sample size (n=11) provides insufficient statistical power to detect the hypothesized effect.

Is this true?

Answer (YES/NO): NO